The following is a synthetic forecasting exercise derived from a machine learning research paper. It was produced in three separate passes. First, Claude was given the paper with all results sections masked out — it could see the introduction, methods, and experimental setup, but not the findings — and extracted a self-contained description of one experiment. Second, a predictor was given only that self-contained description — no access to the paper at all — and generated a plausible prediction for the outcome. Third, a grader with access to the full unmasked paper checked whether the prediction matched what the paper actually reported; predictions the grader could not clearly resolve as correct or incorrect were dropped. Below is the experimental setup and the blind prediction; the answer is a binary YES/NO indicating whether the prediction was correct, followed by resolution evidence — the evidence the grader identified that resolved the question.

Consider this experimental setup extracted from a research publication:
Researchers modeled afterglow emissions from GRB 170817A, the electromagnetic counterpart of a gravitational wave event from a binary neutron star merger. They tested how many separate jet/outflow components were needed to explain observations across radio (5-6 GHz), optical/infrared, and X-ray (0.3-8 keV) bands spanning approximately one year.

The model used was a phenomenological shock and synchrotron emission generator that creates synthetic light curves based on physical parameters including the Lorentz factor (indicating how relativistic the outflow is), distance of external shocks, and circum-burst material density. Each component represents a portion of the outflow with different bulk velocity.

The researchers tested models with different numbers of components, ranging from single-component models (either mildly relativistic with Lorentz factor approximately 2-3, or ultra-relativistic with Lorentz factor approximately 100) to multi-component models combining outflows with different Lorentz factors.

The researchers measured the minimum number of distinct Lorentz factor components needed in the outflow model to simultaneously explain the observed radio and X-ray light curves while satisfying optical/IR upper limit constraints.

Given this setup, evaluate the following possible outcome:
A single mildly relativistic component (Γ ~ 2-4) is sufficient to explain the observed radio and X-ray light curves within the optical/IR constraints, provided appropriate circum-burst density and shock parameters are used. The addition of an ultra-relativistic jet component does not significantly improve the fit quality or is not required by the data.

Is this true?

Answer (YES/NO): NO